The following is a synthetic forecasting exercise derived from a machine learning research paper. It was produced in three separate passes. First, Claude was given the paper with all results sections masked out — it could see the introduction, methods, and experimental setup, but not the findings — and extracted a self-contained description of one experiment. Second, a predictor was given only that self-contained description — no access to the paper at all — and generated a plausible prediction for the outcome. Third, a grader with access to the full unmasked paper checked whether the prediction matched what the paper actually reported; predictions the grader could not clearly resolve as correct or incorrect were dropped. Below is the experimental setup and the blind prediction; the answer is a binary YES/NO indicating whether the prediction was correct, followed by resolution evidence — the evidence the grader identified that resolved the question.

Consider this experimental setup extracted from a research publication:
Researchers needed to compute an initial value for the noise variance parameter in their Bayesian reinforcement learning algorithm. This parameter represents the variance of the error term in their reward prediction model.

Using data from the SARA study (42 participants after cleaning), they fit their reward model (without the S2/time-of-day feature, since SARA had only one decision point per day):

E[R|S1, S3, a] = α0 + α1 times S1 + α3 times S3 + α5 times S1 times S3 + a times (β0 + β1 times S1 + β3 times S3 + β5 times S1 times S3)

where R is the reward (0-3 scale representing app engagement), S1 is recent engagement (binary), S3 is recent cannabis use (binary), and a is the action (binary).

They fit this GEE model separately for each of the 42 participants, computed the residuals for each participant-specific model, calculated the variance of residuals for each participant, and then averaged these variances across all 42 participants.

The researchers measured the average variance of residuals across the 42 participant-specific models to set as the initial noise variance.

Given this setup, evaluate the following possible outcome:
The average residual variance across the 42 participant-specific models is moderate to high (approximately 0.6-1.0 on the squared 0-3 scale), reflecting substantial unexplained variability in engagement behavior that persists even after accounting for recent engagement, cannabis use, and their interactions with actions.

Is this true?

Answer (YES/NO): YES